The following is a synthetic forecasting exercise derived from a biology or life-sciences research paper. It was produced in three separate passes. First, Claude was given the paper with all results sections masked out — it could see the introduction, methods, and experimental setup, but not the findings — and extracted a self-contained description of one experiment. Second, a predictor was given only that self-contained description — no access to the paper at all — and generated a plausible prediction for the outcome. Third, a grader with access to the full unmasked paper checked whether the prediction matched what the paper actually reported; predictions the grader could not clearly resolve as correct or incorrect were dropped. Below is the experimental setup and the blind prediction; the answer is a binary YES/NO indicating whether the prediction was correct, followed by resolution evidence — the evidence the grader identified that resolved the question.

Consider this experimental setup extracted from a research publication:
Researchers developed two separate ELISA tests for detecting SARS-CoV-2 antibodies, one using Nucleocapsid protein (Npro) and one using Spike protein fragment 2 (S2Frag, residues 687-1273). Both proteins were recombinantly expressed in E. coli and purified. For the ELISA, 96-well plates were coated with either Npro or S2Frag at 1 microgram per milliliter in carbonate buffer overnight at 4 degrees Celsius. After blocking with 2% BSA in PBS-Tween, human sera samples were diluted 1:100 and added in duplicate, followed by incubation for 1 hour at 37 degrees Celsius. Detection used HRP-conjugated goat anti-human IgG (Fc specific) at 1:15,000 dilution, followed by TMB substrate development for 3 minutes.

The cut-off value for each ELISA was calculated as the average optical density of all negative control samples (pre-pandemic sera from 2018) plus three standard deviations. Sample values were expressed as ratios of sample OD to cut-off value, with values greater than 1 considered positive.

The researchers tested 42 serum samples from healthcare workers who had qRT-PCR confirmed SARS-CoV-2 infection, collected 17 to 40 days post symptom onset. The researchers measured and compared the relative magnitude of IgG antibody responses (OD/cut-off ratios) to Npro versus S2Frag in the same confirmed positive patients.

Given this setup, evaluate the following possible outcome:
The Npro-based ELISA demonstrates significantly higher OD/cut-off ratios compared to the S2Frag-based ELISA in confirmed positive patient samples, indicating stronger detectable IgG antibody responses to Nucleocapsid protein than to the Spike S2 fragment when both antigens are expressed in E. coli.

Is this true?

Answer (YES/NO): YES